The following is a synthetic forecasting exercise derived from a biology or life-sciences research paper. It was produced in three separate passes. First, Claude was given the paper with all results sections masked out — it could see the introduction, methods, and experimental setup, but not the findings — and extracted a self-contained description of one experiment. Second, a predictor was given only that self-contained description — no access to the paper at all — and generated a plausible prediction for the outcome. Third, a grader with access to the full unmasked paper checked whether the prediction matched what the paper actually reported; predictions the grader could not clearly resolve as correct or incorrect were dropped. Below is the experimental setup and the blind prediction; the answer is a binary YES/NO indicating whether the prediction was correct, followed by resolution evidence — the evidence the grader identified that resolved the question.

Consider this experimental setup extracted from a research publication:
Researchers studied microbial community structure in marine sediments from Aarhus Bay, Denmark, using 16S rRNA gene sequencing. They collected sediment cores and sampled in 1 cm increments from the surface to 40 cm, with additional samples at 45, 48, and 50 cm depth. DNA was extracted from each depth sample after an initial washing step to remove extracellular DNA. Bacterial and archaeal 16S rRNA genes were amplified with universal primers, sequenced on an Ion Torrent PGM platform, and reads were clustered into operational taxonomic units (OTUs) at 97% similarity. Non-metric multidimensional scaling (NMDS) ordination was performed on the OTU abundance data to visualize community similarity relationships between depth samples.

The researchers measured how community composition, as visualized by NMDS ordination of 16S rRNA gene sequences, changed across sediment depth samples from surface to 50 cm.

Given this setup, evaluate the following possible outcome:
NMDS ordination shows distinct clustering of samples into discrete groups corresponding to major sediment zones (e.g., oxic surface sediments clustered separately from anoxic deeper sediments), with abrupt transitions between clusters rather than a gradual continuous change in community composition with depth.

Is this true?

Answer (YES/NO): YES